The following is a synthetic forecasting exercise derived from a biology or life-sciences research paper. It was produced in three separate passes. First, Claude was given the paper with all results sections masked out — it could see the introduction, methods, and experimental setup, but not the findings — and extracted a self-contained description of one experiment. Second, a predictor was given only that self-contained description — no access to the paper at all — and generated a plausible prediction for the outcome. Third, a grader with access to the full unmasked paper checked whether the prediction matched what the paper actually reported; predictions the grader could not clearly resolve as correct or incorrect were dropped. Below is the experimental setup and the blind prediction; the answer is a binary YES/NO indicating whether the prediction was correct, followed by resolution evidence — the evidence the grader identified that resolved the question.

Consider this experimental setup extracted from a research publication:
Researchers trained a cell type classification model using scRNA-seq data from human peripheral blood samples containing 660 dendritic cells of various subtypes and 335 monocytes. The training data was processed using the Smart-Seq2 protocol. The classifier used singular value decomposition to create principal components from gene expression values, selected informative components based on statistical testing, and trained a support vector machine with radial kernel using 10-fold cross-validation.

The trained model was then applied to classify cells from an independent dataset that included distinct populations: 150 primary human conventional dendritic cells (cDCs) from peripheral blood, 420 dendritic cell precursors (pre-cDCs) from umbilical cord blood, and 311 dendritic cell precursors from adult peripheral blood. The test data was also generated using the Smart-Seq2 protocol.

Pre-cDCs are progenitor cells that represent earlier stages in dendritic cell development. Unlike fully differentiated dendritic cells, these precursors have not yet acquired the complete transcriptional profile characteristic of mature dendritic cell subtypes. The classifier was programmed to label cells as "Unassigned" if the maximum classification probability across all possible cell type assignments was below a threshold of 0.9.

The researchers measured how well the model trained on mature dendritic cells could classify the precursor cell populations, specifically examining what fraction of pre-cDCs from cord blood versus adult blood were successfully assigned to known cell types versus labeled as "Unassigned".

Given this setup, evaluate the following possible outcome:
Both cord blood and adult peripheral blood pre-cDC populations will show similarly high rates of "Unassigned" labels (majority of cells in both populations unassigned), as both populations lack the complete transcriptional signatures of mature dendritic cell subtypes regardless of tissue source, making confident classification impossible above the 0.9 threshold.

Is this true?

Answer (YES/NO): NO